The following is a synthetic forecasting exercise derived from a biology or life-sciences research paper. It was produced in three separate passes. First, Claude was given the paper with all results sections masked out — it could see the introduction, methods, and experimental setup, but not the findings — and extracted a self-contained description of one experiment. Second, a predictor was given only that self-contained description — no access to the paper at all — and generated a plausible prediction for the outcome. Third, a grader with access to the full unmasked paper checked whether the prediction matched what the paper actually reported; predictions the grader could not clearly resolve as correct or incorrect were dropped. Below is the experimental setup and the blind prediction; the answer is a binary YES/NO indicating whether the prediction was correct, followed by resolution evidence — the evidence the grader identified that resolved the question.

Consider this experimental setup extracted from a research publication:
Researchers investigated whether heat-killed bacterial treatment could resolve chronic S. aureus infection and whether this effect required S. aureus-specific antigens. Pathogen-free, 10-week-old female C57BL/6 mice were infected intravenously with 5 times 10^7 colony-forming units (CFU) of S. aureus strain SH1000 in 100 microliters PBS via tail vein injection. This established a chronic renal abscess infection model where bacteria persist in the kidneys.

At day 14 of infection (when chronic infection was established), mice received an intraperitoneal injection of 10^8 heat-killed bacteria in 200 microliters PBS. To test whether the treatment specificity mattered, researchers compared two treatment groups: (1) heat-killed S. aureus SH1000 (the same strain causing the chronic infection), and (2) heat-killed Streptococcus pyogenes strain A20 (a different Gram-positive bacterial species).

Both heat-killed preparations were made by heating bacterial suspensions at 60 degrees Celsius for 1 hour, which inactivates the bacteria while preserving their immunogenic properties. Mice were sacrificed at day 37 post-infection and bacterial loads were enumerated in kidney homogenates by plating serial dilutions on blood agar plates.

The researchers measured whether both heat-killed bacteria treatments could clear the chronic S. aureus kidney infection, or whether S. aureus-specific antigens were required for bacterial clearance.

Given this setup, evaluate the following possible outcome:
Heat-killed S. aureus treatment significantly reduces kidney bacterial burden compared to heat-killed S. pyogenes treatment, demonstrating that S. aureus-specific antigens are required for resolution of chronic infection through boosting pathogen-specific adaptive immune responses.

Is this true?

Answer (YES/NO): NO